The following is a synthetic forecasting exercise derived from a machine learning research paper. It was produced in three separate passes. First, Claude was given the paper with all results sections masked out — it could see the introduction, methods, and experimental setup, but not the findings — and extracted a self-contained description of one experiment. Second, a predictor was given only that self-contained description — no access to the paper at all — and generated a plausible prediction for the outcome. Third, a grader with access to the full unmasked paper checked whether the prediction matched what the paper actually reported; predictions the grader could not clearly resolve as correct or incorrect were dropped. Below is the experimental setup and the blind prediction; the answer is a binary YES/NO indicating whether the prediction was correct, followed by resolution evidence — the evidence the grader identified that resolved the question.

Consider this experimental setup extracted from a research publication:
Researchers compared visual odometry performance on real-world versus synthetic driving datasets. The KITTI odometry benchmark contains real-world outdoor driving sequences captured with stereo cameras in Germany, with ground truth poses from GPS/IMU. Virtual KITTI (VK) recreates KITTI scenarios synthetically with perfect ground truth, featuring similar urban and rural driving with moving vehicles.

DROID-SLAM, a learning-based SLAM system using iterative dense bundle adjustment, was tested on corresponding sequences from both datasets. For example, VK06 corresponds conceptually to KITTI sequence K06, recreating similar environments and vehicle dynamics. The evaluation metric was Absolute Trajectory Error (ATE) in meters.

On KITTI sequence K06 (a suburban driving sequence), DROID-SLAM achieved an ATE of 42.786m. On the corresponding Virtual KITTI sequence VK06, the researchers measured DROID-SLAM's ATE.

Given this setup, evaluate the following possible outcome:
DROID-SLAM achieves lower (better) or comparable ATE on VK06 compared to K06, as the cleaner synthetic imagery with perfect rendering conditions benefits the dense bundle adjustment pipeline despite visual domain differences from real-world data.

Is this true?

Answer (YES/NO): YES